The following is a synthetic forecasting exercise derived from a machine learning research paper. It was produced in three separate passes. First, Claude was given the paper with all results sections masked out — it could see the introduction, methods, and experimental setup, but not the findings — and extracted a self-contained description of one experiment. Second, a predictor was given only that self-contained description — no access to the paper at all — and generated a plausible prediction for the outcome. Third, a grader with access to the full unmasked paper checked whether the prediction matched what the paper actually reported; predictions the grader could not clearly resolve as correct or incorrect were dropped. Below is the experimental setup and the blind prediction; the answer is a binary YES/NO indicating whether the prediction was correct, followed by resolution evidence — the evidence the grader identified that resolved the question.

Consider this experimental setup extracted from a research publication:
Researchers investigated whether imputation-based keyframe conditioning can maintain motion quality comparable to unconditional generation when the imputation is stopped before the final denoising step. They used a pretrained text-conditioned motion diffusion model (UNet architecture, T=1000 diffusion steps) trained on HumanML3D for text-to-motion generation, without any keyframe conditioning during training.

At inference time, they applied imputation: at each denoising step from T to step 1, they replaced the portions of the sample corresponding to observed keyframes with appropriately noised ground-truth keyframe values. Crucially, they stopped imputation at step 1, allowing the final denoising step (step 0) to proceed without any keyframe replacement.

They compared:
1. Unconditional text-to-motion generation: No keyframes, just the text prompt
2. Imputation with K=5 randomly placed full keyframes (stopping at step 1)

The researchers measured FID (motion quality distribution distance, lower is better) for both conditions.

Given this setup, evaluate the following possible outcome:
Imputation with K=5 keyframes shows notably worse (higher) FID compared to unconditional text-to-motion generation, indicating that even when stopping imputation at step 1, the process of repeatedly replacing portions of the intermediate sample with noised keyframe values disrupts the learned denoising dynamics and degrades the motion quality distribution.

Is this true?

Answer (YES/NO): NO